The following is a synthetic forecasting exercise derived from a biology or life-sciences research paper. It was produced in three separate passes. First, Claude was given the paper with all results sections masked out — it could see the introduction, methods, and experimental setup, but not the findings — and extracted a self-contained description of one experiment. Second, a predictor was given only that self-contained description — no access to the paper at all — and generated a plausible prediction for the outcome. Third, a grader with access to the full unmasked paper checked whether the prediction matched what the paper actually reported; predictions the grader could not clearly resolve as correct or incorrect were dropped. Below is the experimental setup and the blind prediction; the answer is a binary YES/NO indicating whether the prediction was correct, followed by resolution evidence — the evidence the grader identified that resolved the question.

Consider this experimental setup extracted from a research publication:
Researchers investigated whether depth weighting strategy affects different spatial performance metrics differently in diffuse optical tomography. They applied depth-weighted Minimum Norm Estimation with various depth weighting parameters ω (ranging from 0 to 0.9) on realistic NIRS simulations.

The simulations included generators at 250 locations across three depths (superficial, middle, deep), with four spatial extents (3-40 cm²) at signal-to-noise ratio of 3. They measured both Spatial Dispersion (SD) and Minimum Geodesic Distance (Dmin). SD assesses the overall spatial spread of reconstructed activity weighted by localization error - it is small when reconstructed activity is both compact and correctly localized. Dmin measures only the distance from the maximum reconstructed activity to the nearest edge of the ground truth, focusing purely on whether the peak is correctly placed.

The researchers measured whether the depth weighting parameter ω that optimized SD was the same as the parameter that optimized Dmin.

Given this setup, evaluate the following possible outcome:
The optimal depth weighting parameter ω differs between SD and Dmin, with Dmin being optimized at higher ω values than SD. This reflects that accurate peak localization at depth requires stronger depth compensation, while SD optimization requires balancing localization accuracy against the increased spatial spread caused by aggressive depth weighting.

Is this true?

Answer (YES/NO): NO